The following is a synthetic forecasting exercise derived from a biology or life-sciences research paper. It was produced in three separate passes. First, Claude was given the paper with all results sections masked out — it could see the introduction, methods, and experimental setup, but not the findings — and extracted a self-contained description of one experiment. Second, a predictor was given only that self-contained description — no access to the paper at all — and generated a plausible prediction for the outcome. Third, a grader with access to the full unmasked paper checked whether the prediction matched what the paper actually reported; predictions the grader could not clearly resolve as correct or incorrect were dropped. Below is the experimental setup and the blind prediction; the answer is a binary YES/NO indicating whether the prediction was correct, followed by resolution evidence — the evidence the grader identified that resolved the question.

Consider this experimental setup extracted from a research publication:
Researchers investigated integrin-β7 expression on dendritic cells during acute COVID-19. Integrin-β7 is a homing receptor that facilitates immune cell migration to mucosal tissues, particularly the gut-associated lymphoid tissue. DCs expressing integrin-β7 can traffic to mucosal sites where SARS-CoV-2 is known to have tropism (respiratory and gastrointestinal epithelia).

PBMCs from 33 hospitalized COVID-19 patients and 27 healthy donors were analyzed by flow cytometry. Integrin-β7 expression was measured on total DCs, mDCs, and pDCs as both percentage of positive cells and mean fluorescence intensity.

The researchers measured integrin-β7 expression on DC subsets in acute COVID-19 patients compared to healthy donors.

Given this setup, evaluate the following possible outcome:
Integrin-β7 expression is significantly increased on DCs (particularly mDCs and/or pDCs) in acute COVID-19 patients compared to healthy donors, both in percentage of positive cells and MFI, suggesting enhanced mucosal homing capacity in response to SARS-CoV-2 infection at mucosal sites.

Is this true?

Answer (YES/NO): NO